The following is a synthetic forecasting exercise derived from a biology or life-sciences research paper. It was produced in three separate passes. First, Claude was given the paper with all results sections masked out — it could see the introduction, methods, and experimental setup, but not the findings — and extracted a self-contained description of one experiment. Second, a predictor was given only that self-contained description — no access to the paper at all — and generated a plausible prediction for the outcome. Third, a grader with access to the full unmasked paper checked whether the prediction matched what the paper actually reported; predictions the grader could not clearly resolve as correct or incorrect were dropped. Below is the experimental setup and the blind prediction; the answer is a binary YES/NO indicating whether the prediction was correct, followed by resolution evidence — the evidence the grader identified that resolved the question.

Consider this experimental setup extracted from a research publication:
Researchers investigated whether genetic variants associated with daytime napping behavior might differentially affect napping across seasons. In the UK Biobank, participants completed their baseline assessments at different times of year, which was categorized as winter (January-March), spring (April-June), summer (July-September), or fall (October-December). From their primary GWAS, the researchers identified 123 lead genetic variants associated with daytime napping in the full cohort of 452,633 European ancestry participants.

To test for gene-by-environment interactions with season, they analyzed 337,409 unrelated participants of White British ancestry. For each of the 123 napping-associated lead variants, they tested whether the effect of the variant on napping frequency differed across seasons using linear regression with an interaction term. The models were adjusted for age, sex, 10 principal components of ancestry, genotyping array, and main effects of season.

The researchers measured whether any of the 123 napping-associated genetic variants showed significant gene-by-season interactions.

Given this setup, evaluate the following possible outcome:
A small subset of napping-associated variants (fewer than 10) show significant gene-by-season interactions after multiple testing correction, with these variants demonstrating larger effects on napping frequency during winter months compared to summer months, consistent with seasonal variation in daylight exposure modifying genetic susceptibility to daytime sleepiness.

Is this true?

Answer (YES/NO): NO